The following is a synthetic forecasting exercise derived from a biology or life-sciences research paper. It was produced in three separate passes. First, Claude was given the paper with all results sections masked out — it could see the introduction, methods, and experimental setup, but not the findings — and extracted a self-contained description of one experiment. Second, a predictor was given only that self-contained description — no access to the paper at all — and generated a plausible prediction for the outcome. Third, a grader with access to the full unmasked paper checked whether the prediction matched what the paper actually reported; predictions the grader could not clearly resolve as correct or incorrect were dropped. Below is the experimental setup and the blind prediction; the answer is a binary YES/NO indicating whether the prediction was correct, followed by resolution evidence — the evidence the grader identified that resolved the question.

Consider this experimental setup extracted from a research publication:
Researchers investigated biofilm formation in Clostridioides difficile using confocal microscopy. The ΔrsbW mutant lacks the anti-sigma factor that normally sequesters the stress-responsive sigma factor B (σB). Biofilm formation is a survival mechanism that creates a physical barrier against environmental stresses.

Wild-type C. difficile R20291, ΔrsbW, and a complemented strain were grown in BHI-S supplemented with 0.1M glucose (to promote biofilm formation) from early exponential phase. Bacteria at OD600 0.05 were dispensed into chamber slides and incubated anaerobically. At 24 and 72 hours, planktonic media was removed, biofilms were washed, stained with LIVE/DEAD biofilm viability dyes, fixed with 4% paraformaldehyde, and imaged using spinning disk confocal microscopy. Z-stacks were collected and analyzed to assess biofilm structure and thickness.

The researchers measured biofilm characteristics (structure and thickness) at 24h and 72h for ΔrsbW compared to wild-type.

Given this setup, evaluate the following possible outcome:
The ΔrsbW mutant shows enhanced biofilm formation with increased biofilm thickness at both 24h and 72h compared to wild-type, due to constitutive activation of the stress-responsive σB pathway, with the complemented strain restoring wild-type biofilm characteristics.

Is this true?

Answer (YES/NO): NO